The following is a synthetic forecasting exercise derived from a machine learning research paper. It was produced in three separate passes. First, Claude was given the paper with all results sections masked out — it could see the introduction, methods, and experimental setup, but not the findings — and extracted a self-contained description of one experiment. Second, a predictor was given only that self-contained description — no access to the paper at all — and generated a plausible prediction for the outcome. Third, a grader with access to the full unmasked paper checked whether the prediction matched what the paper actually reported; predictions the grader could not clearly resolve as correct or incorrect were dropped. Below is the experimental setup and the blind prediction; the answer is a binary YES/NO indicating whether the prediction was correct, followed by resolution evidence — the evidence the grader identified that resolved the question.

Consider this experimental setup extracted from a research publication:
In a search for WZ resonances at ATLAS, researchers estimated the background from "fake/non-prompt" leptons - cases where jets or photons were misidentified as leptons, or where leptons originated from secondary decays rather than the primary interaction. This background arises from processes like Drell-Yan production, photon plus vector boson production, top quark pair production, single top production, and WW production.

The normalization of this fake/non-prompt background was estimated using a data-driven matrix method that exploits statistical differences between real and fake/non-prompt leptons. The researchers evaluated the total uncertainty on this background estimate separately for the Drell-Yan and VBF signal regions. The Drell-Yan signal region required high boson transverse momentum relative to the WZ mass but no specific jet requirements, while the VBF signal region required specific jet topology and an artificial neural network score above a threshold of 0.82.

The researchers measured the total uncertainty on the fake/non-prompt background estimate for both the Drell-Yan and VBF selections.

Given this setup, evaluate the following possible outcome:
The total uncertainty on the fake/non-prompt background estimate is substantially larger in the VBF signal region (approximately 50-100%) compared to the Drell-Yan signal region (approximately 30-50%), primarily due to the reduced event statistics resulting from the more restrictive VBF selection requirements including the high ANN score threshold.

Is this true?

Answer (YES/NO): NO